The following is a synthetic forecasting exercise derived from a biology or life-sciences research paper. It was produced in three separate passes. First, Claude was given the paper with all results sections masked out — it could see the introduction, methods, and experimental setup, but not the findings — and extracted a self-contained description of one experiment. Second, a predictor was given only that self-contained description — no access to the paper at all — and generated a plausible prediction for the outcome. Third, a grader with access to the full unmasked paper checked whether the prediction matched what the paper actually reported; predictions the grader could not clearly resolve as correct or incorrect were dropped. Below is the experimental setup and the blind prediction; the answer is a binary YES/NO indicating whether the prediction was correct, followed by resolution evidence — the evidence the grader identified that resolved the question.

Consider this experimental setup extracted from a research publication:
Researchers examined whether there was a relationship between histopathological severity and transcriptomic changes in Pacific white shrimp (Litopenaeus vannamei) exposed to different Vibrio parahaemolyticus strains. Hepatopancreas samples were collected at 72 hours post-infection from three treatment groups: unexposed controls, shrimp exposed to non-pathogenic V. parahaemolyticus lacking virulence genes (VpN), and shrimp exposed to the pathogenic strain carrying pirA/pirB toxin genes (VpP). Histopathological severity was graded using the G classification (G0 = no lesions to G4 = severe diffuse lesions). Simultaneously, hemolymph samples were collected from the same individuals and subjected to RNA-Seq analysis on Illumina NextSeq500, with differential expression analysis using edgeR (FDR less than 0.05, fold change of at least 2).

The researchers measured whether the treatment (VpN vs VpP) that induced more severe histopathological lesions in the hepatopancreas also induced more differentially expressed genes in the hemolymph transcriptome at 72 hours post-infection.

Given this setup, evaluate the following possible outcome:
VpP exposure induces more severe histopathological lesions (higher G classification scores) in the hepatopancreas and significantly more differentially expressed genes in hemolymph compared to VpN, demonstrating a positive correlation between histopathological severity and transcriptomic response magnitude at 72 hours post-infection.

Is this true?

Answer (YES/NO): NO